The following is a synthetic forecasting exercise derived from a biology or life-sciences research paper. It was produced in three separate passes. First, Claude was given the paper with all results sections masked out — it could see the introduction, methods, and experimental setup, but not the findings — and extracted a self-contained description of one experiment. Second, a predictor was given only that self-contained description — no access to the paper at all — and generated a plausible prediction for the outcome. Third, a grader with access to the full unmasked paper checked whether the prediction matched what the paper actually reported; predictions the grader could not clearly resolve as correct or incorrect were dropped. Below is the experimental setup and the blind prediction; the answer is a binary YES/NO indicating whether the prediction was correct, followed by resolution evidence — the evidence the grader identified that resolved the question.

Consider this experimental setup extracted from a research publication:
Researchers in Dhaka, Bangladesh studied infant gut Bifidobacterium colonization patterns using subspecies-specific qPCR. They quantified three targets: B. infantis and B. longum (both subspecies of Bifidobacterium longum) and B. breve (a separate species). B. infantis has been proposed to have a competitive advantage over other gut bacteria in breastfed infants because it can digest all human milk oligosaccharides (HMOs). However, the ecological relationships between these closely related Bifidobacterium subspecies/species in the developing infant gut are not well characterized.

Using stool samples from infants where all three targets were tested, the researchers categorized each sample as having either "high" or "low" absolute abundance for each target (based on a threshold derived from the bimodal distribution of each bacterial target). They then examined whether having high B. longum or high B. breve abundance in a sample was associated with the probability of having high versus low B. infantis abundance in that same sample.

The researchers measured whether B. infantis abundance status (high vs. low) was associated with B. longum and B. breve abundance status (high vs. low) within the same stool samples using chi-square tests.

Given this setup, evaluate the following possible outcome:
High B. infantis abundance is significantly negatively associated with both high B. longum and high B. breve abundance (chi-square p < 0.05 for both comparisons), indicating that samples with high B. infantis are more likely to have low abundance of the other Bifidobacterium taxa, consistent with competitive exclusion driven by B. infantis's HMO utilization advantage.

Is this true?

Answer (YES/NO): YES